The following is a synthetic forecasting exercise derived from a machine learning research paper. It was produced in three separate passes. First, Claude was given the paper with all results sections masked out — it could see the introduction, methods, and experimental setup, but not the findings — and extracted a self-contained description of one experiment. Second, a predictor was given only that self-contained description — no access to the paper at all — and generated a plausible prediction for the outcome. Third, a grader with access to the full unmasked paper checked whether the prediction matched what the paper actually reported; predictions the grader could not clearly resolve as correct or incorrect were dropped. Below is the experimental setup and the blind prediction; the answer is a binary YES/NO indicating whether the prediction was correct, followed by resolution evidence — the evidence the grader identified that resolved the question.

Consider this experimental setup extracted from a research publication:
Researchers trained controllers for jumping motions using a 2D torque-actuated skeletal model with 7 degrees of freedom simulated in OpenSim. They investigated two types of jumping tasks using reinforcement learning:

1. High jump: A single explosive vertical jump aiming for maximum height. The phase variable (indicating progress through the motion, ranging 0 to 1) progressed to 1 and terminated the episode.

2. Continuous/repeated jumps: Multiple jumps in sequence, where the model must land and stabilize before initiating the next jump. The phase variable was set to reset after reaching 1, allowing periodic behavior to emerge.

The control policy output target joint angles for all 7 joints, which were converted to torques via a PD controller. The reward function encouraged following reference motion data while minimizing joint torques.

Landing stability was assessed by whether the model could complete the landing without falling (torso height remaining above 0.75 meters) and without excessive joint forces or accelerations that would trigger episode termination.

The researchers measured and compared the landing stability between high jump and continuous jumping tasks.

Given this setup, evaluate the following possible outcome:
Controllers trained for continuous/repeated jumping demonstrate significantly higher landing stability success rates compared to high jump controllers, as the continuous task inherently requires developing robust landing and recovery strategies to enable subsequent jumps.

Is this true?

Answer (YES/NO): NO